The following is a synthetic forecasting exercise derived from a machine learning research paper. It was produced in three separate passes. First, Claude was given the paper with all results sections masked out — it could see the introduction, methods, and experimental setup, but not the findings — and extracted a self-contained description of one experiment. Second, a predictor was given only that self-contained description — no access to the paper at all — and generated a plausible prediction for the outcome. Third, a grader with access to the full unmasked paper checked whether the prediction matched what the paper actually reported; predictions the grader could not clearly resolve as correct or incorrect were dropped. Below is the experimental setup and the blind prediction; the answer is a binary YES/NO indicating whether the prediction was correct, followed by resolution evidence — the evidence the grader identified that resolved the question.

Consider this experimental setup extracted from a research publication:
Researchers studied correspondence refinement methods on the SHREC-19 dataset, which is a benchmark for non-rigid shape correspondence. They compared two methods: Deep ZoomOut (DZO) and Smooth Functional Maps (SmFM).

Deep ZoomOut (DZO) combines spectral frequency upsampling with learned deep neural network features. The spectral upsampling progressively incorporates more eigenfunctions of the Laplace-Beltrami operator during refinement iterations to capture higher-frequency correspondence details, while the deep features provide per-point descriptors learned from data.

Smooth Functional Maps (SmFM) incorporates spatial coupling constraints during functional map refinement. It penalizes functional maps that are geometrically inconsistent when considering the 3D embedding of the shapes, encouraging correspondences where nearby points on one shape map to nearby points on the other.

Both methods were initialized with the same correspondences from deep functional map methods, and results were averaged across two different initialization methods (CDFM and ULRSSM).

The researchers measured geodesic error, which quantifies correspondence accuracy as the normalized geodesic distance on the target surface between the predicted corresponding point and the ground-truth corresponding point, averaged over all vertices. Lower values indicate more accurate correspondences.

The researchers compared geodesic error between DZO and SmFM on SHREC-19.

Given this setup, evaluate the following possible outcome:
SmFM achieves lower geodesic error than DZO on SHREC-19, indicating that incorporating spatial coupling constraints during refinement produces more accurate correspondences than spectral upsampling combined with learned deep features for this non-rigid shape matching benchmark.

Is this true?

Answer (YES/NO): NO